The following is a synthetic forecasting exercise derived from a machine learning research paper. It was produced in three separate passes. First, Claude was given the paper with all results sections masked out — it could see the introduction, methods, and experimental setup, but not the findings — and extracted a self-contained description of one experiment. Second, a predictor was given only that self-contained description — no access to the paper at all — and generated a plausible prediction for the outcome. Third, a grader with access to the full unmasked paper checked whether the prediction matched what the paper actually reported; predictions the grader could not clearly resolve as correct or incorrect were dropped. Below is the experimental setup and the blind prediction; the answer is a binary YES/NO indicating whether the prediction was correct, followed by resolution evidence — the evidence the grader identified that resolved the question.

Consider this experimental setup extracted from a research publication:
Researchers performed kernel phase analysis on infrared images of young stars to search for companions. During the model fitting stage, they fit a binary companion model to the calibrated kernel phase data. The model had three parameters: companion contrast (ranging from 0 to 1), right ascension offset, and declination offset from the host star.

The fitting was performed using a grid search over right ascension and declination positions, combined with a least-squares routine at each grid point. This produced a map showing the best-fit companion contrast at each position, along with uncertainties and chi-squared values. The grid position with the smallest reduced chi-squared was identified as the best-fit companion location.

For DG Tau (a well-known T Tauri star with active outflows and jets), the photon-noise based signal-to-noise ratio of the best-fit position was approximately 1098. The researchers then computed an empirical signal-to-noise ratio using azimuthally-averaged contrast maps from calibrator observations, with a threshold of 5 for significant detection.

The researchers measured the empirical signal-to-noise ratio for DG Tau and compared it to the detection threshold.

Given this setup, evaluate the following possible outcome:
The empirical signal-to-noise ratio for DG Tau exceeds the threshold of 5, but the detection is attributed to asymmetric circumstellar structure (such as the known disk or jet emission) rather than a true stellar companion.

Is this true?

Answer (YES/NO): NO